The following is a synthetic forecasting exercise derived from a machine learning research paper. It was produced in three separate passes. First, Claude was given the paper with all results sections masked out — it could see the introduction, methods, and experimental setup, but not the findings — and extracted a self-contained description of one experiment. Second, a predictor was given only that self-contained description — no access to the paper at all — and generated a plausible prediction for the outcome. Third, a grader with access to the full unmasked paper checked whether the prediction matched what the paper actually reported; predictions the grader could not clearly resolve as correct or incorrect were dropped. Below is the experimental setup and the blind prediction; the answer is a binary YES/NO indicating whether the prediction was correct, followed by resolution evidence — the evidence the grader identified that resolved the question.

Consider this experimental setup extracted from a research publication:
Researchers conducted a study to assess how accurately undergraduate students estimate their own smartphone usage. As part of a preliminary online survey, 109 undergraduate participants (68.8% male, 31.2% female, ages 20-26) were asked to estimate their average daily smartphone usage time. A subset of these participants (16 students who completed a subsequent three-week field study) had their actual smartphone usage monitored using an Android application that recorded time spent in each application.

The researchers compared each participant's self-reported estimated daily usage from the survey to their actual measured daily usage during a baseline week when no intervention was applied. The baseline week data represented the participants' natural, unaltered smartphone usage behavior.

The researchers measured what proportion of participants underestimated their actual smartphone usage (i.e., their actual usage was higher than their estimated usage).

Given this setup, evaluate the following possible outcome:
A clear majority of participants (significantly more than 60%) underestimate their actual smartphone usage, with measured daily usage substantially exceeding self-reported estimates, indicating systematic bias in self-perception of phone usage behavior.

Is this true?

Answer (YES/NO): NO